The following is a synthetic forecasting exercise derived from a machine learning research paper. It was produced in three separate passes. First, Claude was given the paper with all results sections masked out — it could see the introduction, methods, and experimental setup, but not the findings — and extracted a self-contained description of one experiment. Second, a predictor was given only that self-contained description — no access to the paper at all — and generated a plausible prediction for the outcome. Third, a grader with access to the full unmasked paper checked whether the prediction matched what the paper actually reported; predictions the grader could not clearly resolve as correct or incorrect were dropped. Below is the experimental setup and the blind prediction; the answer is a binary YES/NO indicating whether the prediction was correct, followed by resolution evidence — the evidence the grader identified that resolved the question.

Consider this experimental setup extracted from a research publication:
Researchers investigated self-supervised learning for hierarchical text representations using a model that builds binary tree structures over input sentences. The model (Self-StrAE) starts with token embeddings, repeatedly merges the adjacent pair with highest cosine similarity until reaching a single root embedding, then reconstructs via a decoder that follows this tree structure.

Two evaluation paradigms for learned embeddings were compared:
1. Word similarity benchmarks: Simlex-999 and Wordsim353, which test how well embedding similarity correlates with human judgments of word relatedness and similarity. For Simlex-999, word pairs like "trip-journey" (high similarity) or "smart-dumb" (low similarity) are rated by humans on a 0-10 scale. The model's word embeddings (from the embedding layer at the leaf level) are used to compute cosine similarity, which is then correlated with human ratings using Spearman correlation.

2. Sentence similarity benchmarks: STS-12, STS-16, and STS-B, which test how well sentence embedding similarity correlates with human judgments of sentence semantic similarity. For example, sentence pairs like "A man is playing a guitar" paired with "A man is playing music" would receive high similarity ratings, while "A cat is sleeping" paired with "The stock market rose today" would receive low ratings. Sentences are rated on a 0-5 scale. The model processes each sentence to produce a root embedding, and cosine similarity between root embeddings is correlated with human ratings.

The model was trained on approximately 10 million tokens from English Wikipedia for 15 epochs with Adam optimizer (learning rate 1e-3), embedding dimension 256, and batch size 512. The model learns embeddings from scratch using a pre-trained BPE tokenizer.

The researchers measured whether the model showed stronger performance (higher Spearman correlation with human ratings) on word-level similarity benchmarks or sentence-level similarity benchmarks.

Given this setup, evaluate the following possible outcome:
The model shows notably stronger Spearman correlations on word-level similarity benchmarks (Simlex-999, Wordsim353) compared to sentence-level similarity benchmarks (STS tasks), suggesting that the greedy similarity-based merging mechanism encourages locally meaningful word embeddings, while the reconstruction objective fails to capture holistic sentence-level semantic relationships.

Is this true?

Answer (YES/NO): NO